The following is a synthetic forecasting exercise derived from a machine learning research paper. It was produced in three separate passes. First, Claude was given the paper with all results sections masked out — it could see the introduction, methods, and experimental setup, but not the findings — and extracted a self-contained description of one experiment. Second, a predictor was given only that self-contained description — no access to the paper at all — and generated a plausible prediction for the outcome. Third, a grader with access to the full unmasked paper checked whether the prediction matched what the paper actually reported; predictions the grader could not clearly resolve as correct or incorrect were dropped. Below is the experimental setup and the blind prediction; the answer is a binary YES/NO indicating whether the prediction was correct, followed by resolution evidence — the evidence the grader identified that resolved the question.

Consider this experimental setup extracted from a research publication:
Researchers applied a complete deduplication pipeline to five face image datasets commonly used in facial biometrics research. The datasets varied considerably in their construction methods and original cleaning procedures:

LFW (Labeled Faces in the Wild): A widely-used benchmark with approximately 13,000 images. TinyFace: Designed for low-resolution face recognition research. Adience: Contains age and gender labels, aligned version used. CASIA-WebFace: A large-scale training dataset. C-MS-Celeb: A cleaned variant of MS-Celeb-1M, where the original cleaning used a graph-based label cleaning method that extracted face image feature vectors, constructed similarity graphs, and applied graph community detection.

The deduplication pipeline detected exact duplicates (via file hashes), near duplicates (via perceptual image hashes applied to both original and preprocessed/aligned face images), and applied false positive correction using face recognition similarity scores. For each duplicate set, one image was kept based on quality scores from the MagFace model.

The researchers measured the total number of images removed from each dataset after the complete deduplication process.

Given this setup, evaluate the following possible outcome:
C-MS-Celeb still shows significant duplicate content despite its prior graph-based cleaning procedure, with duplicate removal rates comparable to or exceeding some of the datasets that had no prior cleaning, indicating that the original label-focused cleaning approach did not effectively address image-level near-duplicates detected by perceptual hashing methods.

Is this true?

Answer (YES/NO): YES